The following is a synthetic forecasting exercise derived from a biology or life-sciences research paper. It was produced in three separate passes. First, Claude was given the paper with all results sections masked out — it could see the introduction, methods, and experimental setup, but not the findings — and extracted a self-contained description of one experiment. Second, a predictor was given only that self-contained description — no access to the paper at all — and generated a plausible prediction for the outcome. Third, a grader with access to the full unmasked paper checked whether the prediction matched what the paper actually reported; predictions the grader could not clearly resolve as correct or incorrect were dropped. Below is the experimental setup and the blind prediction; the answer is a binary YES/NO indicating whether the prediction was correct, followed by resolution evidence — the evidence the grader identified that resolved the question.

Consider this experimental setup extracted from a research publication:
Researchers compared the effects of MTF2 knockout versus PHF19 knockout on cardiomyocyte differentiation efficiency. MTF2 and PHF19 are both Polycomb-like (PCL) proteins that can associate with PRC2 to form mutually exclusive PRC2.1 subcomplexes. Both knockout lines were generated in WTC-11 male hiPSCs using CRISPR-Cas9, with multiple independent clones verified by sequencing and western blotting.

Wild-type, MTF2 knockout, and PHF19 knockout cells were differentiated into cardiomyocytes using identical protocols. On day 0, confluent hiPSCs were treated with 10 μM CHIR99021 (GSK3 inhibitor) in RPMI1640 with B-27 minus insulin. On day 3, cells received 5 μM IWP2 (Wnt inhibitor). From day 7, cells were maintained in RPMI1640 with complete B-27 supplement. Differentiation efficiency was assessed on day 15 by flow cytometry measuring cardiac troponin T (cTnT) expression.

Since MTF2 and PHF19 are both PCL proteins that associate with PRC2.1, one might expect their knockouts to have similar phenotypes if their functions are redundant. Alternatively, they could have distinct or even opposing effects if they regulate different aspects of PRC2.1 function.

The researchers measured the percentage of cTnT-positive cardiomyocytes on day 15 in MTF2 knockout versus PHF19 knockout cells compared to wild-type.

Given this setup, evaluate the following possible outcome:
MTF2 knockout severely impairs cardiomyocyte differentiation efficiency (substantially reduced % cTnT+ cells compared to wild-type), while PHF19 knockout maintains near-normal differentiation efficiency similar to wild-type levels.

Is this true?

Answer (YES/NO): NO